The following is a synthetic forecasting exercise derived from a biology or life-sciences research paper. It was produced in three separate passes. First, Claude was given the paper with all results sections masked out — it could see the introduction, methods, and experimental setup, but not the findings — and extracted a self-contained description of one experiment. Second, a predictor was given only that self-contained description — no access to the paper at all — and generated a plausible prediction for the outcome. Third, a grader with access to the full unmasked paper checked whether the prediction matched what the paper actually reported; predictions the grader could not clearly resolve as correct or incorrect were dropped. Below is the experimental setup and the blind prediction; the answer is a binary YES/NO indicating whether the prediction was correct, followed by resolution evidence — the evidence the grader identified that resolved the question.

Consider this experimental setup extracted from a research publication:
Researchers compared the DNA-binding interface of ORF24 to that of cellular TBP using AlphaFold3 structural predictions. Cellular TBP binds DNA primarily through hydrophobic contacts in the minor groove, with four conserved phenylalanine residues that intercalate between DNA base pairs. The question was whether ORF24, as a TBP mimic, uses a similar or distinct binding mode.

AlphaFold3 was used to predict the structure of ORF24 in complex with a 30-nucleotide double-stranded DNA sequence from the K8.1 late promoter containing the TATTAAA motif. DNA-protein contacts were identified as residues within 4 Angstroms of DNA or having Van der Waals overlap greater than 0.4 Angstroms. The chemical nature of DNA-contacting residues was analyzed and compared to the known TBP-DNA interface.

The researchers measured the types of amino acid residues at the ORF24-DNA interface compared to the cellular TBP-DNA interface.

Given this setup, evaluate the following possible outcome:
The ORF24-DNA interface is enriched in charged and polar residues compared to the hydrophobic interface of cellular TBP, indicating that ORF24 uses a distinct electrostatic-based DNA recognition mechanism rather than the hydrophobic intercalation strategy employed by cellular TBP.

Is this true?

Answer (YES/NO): NO